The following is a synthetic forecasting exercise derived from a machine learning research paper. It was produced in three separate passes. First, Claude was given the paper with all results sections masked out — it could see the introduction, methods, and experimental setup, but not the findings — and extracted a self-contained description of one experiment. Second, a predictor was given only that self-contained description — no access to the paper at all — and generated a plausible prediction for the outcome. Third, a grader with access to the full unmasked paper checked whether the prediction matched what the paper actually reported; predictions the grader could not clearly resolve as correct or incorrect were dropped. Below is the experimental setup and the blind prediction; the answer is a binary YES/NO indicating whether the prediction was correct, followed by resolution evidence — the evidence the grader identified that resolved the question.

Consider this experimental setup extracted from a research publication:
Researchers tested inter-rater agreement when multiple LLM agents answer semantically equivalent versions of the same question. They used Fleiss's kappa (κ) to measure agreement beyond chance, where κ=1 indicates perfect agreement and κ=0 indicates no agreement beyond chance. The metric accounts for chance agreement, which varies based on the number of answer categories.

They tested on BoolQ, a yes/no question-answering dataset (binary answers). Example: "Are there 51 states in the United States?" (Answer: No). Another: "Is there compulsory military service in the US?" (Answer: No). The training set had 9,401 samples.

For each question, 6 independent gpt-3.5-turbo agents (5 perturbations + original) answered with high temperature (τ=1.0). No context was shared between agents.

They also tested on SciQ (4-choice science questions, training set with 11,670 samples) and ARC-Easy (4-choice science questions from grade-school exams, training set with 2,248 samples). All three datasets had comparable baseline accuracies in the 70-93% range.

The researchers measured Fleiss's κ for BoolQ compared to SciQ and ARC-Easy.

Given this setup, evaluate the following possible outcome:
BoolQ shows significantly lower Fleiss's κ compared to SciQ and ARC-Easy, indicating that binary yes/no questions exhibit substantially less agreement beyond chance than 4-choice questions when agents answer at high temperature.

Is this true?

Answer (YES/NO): YES